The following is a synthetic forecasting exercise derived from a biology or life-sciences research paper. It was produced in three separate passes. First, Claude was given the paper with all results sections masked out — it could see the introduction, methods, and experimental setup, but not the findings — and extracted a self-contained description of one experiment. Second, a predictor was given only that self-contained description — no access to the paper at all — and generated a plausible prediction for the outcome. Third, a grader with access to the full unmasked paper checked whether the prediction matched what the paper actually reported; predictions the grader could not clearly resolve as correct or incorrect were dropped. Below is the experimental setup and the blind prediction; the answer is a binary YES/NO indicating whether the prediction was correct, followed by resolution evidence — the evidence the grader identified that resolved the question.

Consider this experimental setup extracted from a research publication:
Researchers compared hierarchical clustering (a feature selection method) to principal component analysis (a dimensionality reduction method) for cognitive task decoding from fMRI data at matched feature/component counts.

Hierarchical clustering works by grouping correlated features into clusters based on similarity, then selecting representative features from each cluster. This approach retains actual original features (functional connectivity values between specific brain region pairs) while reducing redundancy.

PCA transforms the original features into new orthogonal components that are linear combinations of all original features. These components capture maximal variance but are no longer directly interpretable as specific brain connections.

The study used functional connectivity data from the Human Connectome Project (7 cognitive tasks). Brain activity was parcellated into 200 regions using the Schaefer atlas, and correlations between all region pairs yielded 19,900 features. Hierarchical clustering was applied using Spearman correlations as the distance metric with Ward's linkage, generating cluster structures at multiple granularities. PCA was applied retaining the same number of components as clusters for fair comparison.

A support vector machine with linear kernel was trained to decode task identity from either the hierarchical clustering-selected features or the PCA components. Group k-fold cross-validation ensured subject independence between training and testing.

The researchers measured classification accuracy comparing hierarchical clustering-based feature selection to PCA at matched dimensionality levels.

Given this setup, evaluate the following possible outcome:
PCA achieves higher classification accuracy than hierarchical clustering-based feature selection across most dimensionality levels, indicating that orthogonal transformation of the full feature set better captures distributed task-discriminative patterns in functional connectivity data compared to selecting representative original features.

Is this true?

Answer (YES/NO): NO